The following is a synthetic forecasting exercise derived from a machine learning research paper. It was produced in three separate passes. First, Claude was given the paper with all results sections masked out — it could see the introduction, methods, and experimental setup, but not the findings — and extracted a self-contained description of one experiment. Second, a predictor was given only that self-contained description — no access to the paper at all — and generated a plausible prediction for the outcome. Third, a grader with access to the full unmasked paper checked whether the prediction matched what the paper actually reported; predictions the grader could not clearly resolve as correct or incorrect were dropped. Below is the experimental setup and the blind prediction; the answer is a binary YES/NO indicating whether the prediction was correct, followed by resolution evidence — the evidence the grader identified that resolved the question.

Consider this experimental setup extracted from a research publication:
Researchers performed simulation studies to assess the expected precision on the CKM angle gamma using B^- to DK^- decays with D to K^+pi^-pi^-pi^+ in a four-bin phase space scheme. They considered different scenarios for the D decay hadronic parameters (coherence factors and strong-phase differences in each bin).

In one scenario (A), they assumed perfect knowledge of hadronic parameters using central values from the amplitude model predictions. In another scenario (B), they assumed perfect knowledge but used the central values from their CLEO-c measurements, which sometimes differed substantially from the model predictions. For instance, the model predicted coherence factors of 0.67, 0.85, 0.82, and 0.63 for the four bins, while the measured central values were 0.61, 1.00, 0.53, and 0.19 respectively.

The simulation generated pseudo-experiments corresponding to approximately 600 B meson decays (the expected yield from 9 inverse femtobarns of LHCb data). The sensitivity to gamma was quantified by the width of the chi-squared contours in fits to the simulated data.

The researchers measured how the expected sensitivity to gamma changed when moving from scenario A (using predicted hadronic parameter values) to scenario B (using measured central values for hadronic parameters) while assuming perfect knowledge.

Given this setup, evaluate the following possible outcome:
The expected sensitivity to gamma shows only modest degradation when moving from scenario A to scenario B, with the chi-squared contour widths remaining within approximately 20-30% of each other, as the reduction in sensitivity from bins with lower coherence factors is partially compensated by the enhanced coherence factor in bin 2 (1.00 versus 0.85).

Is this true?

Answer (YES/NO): NO